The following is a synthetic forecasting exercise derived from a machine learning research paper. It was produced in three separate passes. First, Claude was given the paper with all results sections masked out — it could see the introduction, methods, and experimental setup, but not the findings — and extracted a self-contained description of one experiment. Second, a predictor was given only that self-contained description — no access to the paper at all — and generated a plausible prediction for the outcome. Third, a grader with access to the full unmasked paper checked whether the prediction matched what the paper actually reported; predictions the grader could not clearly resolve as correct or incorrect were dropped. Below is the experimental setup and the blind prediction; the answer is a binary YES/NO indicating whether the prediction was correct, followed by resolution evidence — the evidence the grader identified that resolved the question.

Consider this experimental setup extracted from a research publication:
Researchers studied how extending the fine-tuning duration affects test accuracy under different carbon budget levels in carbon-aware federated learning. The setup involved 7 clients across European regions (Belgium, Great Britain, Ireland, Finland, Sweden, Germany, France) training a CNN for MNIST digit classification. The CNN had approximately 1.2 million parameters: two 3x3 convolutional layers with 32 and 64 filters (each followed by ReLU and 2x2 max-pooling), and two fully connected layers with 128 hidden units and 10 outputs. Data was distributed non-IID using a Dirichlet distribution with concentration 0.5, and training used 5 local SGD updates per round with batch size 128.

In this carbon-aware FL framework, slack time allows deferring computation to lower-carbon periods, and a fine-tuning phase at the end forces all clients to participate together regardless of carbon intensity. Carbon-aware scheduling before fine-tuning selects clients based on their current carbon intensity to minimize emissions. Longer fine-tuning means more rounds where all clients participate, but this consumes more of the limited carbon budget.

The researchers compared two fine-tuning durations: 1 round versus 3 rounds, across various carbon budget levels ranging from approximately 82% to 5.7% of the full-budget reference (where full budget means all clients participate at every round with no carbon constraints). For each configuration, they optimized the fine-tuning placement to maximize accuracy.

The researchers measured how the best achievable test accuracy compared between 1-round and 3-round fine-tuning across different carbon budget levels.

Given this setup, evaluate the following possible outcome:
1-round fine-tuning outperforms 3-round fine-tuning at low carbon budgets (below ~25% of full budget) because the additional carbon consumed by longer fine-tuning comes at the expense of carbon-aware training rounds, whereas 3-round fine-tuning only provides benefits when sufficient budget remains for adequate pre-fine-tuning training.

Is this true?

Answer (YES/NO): YES